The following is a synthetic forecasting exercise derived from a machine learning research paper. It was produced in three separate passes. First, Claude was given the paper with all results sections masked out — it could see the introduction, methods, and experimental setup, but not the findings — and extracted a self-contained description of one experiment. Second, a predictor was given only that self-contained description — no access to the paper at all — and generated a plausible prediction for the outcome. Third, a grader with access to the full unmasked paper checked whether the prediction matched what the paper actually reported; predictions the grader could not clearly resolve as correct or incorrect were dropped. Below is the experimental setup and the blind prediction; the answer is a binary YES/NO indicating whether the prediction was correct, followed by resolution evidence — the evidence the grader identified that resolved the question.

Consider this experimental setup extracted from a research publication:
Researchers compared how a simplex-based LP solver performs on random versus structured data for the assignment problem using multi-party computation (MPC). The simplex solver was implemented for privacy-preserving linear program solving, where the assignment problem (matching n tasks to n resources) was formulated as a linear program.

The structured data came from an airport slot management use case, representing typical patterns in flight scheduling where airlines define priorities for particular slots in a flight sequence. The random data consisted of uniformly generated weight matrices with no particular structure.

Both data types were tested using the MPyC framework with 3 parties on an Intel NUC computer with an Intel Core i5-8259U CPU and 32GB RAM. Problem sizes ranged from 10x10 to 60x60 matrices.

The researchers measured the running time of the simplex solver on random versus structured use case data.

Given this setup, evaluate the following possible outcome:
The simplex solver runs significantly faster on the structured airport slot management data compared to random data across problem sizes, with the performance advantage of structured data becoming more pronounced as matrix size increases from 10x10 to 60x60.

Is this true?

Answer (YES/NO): NO